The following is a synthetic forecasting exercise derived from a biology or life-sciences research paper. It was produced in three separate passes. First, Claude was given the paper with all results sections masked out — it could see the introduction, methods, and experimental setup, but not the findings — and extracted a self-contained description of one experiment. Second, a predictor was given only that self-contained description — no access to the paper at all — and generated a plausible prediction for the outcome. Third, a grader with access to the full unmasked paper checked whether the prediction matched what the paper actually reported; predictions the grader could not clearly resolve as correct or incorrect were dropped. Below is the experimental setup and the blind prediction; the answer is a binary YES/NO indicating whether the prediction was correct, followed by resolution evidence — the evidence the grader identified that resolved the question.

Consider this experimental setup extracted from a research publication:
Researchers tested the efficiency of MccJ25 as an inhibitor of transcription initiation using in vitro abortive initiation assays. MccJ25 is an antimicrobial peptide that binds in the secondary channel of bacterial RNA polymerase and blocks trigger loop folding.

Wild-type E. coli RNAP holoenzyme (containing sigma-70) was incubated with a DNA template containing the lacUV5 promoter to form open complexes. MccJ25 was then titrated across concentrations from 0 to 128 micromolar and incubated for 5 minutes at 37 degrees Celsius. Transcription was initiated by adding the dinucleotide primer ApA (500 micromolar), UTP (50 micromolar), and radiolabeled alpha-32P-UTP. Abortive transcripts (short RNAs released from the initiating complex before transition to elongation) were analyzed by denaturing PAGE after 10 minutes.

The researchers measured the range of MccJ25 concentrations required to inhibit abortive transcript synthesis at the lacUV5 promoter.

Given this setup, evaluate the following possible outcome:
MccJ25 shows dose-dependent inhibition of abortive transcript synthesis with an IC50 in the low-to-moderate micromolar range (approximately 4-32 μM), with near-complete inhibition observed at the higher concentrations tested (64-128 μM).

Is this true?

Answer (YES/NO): NO